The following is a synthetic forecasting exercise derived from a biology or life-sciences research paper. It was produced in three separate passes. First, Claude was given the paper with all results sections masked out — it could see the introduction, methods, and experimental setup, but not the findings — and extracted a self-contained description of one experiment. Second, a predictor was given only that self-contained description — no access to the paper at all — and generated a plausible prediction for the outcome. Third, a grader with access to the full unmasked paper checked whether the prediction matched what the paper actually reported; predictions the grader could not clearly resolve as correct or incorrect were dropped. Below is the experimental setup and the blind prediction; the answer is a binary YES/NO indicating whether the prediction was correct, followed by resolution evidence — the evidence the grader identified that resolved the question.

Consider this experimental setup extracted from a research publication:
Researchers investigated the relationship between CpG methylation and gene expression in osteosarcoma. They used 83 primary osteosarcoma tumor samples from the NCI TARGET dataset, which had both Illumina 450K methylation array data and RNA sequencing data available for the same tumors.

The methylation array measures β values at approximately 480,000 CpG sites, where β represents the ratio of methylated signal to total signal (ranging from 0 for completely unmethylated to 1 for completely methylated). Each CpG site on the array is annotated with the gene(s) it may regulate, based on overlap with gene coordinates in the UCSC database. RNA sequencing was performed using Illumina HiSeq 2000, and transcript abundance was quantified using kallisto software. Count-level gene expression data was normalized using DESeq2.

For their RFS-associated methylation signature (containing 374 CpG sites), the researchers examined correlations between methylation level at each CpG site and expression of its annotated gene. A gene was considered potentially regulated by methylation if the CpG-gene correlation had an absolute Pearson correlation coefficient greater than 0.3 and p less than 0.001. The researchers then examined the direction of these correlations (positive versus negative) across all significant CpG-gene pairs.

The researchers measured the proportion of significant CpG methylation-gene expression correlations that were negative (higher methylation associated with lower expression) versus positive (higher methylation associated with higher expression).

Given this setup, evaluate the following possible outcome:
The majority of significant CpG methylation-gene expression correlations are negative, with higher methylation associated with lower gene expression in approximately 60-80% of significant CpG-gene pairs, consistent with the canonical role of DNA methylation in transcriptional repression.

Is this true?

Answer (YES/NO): NO